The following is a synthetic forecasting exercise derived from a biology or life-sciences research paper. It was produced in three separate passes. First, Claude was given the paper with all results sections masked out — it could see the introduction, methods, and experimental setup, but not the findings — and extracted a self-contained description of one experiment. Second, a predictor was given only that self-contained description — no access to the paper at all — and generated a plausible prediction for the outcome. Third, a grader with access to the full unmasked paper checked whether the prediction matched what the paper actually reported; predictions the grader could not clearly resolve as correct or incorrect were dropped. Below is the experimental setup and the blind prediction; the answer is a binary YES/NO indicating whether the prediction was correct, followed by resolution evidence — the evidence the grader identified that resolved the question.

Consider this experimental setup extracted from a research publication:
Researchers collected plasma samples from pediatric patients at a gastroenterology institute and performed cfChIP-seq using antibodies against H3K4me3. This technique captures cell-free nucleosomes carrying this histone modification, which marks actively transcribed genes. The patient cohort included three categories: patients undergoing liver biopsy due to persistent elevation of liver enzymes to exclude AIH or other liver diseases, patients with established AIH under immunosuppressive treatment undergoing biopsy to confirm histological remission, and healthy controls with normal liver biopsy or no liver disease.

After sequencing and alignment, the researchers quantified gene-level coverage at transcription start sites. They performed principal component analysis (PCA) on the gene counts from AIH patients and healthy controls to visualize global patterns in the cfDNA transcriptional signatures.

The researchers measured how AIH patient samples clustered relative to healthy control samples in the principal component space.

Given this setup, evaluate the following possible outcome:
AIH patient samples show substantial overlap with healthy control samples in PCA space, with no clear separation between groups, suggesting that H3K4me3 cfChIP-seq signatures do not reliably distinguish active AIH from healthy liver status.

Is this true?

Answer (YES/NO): NO